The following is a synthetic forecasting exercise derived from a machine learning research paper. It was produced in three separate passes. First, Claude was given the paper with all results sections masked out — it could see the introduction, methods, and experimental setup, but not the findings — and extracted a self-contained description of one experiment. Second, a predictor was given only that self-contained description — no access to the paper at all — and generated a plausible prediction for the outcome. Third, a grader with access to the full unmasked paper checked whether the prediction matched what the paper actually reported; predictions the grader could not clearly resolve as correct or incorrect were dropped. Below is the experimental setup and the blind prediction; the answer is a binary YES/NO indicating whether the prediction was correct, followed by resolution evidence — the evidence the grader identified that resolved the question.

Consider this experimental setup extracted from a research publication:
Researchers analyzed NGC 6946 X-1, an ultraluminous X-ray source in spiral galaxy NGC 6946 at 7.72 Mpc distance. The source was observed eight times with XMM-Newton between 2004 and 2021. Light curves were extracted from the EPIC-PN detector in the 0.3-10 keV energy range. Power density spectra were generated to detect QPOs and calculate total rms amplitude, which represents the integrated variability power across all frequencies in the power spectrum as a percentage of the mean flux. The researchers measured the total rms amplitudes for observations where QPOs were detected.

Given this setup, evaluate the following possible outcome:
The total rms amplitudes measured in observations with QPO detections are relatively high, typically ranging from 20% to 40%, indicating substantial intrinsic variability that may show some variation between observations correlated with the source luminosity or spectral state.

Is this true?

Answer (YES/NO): NO